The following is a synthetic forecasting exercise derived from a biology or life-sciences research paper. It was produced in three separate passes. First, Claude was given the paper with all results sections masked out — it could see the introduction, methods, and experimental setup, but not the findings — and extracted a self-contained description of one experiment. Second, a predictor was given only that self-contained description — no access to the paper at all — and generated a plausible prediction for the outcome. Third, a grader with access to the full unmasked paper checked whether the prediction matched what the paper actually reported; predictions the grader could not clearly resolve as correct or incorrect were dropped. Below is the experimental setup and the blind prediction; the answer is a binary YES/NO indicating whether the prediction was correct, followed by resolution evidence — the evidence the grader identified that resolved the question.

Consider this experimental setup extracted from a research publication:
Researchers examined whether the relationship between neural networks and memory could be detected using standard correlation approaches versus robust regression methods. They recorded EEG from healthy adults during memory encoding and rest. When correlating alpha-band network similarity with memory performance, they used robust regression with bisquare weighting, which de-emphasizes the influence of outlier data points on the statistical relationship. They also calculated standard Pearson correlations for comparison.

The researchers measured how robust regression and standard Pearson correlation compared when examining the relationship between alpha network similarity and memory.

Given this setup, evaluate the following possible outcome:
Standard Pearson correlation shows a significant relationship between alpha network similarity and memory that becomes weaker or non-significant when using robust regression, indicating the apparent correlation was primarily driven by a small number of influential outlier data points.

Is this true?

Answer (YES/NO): NO